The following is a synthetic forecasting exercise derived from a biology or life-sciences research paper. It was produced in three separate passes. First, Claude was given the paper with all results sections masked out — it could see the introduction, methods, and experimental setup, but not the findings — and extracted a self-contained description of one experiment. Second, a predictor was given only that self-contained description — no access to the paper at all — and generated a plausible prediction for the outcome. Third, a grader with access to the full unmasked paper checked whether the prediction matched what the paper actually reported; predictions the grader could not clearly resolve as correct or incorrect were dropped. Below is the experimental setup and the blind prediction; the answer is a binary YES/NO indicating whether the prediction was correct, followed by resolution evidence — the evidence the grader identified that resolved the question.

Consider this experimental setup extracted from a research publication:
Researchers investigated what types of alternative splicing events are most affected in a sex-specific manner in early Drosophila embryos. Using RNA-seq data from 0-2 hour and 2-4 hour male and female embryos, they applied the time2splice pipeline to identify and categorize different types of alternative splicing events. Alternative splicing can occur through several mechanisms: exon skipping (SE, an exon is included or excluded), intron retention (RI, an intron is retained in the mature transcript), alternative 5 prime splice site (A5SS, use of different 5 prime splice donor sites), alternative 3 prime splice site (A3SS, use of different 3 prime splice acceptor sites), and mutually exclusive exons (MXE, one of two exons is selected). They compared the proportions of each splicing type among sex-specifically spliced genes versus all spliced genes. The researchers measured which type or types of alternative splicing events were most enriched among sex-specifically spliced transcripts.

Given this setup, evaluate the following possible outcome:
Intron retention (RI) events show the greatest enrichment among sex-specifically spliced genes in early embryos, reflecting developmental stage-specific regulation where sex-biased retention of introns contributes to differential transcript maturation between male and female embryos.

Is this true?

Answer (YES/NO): NO